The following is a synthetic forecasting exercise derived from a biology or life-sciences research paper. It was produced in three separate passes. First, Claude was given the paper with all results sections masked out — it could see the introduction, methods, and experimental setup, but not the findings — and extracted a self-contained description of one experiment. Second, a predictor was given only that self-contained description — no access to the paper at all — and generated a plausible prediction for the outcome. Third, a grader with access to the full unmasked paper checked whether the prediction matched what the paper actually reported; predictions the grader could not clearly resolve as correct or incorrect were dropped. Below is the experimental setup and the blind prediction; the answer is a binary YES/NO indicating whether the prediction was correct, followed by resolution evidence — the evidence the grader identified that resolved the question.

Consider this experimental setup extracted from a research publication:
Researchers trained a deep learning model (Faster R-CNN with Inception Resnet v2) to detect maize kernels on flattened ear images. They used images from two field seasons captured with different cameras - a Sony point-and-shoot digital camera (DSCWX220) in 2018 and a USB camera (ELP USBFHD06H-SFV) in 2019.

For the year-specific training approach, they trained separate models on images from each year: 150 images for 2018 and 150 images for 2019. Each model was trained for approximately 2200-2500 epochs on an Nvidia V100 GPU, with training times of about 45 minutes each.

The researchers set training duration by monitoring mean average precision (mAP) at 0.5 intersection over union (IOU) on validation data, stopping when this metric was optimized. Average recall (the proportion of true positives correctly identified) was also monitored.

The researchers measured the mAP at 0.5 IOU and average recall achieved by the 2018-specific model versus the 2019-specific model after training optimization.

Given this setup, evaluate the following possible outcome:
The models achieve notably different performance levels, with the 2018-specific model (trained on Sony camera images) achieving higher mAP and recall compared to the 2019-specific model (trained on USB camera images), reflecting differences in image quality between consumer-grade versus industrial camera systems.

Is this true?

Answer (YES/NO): NO